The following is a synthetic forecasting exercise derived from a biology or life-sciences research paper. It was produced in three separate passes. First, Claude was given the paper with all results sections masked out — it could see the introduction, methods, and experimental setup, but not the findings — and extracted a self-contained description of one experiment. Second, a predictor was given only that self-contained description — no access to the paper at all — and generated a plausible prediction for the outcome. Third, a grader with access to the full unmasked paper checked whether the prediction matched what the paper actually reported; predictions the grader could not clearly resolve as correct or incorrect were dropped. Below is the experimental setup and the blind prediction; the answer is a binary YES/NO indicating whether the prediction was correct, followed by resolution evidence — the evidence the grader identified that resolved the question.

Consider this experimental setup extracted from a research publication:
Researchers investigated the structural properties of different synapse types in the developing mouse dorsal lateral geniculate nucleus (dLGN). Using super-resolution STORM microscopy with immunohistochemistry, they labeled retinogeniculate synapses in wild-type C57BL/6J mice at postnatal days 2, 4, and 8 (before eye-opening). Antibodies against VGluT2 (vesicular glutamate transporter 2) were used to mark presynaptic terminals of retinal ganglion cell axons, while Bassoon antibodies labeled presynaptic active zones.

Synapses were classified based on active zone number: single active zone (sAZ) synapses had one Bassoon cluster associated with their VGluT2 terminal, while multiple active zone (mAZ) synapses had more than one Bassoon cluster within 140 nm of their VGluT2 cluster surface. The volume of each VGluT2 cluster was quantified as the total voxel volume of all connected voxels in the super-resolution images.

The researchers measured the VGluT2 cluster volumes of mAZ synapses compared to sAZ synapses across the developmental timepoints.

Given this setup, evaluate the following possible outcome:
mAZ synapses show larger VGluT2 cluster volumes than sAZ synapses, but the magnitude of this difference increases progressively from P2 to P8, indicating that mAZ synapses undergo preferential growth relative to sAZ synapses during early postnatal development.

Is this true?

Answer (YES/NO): NO